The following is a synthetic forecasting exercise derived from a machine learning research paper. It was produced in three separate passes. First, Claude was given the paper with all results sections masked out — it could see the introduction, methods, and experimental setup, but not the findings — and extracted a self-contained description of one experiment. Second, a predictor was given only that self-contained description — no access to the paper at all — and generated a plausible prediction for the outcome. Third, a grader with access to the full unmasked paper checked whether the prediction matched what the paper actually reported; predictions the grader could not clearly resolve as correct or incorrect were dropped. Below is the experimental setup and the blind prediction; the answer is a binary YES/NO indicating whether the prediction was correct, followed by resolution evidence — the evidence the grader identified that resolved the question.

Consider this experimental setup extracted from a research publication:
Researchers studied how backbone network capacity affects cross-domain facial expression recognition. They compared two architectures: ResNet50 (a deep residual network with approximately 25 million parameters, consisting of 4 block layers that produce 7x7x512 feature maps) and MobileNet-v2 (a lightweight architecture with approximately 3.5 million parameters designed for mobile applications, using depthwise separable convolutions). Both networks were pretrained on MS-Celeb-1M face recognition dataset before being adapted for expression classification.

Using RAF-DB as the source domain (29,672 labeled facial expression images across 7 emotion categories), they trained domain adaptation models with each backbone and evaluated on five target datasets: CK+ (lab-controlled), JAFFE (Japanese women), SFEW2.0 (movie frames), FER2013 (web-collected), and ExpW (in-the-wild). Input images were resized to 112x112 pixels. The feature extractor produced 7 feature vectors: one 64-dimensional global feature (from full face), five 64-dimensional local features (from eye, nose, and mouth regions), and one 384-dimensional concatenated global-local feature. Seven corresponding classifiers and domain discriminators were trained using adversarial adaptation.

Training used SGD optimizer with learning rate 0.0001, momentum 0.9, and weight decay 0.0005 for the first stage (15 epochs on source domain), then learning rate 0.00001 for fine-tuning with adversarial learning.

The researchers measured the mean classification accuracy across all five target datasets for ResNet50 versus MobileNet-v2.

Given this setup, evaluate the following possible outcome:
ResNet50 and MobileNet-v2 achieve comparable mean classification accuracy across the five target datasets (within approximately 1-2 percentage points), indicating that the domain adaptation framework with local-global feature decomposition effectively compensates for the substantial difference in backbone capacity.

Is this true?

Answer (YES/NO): NO